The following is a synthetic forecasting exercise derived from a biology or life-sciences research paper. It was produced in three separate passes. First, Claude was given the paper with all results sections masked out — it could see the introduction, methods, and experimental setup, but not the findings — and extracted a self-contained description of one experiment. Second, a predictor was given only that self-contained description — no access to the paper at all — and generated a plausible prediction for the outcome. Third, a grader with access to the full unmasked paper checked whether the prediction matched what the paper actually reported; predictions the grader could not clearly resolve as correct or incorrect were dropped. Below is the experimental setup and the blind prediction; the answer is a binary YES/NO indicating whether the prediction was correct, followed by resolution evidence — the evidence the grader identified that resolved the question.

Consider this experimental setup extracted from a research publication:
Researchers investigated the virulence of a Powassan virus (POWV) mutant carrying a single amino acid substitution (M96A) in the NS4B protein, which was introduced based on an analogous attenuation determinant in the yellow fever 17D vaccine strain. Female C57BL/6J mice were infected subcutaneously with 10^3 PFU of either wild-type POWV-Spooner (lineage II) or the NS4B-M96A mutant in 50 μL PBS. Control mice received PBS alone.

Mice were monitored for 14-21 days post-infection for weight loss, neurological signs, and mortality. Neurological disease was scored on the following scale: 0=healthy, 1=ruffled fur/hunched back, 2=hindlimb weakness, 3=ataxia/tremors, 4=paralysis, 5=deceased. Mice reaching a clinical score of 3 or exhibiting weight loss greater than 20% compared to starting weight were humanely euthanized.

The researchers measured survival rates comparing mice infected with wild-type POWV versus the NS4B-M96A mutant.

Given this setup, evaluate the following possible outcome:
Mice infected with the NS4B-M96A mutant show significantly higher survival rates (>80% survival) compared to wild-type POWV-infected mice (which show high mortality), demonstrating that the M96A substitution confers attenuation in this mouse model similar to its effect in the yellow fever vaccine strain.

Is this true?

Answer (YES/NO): NO